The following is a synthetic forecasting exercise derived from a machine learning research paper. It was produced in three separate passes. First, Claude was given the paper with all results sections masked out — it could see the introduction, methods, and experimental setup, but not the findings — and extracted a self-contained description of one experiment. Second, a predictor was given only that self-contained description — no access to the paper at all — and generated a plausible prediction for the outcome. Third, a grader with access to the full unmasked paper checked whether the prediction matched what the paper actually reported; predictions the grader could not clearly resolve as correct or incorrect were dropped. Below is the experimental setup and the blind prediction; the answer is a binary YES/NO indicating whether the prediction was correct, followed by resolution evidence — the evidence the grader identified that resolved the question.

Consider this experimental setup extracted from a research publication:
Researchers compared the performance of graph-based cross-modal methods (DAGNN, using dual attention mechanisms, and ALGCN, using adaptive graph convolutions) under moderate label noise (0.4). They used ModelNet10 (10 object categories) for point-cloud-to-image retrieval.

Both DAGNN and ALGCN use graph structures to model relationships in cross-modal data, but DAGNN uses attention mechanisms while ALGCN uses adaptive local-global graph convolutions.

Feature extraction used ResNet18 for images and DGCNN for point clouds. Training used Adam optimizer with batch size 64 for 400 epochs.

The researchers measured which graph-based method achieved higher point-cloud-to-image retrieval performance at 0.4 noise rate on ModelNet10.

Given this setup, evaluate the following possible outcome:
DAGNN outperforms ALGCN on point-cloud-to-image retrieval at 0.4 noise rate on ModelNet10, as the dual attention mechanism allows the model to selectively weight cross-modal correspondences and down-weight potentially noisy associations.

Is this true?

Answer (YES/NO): YES